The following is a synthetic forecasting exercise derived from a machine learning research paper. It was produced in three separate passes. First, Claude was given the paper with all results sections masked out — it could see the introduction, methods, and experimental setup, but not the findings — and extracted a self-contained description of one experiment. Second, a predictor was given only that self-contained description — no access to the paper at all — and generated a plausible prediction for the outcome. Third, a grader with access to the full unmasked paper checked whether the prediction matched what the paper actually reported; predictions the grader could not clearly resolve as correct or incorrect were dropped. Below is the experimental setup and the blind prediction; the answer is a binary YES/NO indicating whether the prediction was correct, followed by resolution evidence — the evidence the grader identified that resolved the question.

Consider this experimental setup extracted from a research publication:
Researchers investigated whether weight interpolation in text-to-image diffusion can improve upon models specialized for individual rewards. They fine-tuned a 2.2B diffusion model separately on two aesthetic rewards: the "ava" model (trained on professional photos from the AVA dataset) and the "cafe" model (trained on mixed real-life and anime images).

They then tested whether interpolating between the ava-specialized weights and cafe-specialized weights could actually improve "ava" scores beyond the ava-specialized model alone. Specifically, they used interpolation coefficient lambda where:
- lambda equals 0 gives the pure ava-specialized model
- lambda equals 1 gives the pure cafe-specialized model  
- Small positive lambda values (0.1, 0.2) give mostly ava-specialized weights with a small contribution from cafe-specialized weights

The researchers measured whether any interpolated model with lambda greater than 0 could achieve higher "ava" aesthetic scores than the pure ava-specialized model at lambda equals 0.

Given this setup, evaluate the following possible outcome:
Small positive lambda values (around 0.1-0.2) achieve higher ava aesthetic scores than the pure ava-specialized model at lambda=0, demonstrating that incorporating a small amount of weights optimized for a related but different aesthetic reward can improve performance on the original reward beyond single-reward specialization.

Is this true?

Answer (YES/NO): YES